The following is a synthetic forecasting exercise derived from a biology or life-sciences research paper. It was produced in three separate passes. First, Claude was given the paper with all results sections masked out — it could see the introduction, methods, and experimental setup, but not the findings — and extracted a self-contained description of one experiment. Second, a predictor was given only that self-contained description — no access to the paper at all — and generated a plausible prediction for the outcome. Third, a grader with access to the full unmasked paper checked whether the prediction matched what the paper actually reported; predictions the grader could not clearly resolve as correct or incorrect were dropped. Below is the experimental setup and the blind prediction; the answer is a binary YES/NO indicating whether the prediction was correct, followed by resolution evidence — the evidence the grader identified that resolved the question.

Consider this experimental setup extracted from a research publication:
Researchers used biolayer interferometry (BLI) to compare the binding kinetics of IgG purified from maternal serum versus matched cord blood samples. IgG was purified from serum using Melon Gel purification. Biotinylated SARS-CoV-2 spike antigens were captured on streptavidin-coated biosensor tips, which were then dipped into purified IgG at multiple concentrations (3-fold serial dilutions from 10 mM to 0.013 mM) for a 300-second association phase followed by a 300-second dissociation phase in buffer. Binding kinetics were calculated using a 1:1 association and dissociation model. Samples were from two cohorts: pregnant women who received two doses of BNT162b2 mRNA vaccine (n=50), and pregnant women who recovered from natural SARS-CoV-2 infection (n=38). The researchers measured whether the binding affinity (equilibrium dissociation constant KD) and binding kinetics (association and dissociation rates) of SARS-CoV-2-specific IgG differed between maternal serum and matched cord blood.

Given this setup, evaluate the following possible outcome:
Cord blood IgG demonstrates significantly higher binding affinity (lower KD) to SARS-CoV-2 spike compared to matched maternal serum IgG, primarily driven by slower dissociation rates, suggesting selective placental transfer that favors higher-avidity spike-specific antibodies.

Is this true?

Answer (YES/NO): NO